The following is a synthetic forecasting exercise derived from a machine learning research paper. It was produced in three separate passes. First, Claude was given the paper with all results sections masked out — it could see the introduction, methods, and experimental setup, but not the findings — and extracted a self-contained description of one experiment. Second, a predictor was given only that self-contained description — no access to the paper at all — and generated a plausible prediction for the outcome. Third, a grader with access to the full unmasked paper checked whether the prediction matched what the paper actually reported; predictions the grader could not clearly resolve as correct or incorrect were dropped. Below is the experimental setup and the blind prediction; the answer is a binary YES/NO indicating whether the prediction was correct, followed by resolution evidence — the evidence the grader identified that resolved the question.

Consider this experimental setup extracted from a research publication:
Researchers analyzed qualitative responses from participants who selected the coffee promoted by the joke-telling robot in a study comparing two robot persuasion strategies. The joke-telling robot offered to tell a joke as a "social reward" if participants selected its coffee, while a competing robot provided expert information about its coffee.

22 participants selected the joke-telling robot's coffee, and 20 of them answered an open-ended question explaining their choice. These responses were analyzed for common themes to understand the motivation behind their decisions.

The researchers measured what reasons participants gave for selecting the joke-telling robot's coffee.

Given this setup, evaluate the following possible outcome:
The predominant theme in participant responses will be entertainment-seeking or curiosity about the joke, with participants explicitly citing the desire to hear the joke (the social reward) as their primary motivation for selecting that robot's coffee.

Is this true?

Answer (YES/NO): YES